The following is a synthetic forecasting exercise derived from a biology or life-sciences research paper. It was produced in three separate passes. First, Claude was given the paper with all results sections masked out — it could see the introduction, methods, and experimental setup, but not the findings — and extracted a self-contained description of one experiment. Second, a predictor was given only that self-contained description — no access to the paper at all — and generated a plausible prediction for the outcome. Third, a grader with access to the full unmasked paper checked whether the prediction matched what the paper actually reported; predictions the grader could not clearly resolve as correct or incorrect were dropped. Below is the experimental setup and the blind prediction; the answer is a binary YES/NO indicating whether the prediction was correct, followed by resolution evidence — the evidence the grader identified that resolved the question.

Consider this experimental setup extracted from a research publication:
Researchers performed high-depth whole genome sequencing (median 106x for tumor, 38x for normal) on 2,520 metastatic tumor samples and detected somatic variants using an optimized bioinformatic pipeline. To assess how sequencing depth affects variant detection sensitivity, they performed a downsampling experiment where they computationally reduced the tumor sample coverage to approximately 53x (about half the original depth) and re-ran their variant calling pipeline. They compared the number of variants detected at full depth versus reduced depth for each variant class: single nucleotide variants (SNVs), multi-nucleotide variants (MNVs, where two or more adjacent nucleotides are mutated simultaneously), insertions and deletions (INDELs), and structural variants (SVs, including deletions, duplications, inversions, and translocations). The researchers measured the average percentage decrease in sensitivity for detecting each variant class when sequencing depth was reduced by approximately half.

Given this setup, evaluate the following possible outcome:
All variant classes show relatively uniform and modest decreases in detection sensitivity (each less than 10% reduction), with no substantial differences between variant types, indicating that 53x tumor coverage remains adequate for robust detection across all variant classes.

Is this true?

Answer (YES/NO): NO